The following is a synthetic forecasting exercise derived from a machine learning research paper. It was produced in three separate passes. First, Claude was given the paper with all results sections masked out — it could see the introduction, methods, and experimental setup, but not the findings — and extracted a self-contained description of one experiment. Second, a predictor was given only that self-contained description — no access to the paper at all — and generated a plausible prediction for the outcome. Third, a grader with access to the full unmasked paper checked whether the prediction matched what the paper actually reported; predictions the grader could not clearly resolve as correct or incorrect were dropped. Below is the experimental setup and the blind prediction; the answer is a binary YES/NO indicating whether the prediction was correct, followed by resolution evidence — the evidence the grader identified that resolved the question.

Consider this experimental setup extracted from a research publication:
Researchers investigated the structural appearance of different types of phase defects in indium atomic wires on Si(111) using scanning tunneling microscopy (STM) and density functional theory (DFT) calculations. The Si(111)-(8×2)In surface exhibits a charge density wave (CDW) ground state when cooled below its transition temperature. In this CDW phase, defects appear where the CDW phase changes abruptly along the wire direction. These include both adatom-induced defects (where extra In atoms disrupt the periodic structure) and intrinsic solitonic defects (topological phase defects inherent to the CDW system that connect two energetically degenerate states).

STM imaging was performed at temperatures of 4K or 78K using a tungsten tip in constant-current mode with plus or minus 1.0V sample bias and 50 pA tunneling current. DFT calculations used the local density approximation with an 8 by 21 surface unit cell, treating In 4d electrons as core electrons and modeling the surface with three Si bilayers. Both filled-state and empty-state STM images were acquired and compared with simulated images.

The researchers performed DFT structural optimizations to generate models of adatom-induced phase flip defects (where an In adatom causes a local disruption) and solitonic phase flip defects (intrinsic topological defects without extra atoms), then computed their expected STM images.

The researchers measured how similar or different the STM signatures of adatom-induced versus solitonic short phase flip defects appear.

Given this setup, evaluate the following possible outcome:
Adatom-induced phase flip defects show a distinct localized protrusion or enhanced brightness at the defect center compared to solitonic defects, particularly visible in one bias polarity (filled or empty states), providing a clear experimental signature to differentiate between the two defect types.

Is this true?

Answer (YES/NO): YES